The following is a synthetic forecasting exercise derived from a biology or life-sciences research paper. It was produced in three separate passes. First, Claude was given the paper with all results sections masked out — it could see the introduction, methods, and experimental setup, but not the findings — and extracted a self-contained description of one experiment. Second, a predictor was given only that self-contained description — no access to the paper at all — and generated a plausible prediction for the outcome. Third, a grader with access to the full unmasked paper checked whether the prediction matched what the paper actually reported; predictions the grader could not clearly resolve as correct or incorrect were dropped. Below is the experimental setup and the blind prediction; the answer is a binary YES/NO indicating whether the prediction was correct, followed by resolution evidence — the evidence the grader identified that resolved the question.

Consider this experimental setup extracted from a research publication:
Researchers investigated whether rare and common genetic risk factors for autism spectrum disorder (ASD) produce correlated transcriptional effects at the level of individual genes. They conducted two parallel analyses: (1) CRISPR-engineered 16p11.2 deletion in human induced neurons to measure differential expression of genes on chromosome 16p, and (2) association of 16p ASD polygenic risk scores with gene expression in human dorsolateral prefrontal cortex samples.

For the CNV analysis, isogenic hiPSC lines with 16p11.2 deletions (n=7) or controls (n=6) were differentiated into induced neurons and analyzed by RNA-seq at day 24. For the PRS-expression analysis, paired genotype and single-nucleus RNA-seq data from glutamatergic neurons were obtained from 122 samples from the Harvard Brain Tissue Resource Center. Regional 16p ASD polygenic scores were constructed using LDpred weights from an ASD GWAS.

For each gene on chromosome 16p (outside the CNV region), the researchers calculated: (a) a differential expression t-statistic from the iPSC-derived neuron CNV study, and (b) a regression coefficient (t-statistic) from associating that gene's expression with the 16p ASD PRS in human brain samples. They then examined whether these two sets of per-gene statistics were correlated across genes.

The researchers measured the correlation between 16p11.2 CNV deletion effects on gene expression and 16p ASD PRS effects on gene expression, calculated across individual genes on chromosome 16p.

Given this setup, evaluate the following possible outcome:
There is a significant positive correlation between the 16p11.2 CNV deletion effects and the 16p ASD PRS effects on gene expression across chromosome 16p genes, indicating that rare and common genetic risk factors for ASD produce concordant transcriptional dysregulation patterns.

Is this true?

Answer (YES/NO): YES